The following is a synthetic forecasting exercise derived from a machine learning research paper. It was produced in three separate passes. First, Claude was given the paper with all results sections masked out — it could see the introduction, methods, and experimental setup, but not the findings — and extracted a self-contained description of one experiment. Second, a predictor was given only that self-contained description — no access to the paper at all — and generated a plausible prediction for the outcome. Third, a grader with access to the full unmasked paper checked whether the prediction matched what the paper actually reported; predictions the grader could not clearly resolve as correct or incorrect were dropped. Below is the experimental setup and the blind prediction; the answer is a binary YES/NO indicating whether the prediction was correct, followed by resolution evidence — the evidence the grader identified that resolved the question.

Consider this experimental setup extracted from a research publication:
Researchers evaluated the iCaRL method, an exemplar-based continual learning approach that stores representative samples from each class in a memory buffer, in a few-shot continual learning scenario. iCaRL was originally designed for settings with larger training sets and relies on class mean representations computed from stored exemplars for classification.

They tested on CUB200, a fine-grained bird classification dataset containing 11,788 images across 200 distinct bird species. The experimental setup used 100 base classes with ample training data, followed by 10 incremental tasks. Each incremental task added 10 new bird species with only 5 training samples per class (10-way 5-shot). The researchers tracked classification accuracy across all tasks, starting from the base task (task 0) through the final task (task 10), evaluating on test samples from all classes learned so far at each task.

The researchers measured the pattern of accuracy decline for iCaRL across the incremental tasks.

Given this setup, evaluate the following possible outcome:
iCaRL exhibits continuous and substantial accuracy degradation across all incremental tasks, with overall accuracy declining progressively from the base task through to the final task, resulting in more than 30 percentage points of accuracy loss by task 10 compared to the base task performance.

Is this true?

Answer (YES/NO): YES